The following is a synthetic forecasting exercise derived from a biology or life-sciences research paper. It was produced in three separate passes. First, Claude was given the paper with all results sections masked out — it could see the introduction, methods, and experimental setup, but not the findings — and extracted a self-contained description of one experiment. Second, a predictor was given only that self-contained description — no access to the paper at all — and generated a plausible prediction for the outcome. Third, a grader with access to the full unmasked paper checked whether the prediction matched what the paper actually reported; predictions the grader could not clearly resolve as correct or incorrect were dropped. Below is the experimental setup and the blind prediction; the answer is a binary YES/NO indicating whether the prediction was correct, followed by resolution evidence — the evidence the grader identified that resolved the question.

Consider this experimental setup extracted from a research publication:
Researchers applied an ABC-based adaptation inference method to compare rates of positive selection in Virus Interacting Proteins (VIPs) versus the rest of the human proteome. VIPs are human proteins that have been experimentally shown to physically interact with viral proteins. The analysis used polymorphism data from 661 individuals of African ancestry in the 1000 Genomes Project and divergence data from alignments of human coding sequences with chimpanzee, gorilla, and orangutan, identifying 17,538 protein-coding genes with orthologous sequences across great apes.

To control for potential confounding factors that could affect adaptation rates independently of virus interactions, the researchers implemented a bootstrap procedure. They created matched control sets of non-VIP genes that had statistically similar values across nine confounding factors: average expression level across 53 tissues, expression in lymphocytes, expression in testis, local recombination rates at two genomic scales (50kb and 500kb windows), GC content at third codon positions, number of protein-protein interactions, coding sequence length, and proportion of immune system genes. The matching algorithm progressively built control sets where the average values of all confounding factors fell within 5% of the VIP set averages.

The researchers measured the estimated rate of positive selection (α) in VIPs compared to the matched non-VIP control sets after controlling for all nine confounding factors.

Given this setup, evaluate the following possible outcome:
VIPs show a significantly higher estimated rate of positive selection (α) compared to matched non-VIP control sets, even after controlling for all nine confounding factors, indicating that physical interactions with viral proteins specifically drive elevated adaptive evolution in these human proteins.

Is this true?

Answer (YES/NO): YES